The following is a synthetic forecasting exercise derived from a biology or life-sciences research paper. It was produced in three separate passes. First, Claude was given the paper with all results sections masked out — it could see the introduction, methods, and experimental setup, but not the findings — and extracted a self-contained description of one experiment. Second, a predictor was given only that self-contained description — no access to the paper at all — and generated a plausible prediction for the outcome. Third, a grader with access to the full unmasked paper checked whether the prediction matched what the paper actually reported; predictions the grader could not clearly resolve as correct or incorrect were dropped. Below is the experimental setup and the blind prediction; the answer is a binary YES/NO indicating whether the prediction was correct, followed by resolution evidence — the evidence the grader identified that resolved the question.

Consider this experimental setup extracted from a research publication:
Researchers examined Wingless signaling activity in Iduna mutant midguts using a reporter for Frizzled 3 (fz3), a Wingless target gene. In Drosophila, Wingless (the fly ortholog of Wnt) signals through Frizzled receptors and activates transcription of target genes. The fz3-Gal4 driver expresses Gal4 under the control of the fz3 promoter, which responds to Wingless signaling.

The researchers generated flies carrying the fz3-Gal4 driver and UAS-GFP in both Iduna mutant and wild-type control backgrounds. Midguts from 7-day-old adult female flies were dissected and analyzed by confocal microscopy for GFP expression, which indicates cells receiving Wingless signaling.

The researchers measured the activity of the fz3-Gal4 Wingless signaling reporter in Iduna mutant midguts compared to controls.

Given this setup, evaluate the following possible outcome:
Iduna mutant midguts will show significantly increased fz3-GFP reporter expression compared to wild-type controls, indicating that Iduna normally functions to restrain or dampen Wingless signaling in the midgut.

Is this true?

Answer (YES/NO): NO